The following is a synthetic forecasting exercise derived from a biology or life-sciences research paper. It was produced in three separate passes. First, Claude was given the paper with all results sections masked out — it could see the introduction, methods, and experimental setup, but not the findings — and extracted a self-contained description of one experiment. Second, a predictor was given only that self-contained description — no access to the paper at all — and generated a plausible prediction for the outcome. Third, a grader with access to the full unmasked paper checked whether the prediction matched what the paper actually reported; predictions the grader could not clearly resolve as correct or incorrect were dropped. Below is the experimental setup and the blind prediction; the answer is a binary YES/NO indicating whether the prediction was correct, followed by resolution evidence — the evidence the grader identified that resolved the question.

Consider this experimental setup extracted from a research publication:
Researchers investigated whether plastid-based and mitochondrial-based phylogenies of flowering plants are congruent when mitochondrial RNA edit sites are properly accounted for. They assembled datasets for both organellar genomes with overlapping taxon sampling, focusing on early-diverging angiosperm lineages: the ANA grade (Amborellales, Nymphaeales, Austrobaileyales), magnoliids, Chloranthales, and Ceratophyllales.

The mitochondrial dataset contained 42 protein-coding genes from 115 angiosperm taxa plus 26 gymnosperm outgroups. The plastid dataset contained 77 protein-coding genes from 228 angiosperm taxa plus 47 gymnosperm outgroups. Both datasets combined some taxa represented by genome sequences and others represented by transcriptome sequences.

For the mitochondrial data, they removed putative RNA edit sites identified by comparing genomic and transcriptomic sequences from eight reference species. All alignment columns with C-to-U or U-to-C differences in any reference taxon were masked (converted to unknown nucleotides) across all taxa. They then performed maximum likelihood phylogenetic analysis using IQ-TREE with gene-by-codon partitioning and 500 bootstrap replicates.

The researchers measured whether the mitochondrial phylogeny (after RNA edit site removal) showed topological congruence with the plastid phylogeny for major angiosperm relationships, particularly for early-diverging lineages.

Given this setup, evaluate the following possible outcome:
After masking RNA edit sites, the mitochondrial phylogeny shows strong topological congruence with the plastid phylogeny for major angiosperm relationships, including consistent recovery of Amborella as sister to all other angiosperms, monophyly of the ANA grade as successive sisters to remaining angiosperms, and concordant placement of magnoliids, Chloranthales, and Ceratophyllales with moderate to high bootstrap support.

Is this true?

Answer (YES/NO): NO